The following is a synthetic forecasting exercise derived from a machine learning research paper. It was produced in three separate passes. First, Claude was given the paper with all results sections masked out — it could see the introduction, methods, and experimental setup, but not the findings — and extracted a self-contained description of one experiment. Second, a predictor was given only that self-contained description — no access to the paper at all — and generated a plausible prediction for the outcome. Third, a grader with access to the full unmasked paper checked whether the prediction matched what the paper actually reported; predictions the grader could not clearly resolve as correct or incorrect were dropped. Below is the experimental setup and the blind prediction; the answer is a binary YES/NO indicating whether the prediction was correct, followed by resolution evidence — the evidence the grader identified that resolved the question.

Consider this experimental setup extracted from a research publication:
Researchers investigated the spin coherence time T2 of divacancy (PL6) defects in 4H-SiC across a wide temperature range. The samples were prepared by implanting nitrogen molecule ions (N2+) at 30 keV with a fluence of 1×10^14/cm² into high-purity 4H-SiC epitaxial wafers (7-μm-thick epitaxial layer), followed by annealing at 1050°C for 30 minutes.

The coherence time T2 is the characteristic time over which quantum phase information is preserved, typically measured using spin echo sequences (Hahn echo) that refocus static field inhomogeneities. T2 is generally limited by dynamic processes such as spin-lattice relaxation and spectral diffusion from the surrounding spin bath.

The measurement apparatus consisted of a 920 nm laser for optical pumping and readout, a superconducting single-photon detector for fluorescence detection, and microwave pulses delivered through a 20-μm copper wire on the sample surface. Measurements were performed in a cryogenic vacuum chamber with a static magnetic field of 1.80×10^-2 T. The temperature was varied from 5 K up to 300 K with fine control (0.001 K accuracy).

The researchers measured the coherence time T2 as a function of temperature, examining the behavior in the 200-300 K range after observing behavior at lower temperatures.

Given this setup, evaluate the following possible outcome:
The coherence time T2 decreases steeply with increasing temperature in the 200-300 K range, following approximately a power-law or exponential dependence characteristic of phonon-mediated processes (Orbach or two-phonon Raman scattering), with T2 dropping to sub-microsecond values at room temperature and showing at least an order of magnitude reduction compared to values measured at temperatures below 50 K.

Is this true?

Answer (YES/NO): NO